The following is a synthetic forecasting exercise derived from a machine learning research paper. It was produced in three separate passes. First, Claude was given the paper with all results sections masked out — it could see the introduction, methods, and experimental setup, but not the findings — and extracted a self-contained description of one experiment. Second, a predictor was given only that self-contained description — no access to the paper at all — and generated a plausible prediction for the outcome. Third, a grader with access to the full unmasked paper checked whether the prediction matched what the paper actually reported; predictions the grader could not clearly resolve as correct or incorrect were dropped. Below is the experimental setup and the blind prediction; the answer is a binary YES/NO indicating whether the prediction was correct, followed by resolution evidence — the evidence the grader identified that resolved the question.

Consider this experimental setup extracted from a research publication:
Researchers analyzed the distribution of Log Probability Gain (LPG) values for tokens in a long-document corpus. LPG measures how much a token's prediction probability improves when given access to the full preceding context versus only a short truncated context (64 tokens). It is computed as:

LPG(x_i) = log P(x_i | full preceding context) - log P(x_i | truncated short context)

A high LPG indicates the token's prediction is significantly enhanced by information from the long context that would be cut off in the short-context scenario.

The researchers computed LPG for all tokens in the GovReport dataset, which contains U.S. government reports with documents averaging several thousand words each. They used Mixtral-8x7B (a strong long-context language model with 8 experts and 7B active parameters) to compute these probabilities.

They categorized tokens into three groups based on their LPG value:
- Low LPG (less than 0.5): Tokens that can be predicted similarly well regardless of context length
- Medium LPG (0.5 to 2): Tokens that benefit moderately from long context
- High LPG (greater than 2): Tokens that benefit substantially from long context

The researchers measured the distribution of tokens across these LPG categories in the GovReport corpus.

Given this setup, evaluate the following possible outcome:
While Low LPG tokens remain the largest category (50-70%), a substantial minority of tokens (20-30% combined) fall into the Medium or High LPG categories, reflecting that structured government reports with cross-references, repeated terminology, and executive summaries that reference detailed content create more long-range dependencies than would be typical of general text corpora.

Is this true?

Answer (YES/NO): NO